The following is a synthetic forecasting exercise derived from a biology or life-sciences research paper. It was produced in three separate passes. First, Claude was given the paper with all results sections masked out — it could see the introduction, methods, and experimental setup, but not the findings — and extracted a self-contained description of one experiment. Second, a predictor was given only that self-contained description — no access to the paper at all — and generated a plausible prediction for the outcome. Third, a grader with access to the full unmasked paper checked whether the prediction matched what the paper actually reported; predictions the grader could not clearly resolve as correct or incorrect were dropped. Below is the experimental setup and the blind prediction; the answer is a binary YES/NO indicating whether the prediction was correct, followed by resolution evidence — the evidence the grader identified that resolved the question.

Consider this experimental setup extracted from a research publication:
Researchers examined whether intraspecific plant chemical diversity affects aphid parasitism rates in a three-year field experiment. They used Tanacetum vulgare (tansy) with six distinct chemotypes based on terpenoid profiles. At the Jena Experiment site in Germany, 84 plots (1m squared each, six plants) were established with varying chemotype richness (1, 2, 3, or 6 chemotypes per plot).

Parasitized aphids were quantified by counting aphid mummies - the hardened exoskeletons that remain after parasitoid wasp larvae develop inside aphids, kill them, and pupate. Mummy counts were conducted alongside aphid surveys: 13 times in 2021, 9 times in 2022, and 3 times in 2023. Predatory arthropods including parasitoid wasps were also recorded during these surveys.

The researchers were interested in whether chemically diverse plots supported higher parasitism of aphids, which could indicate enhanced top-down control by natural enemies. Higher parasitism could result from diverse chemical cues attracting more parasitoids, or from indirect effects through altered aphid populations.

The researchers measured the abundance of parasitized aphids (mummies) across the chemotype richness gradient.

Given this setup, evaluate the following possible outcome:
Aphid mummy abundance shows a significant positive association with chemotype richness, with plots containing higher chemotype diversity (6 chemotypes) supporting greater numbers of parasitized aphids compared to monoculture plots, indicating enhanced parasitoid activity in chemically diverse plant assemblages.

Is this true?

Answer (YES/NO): NO